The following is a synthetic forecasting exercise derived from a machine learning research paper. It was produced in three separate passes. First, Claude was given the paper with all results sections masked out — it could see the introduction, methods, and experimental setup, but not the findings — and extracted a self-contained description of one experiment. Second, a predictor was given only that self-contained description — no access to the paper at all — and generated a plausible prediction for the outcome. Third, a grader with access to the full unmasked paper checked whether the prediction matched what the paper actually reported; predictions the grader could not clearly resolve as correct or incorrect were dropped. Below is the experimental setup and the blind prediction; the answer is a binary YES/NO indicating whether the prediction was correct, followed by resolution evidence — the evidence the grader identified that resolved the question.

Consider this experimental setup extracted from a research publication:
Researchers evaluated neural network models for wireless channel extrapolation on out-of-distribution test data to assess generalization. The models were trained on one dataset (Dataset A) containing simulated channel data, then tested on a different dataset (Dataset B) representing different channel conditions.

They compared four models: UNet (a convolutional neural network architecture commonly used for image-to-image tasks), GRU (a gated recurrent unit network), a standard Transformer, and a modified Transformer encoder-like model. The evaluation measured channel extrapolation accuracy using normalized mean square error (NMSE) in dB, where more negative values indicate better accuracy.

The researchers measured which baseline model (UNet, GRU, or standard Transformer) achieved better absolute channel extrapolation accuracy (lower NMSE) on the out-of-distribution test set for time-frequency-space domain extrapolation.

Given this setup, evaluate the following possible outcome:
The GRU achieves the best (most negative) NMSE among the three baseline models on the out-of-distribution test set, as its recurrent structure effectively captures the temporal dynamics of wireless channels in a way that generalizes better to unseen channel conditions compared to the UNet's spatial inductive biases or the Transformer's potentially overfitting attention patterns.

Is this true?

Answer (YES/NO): NO